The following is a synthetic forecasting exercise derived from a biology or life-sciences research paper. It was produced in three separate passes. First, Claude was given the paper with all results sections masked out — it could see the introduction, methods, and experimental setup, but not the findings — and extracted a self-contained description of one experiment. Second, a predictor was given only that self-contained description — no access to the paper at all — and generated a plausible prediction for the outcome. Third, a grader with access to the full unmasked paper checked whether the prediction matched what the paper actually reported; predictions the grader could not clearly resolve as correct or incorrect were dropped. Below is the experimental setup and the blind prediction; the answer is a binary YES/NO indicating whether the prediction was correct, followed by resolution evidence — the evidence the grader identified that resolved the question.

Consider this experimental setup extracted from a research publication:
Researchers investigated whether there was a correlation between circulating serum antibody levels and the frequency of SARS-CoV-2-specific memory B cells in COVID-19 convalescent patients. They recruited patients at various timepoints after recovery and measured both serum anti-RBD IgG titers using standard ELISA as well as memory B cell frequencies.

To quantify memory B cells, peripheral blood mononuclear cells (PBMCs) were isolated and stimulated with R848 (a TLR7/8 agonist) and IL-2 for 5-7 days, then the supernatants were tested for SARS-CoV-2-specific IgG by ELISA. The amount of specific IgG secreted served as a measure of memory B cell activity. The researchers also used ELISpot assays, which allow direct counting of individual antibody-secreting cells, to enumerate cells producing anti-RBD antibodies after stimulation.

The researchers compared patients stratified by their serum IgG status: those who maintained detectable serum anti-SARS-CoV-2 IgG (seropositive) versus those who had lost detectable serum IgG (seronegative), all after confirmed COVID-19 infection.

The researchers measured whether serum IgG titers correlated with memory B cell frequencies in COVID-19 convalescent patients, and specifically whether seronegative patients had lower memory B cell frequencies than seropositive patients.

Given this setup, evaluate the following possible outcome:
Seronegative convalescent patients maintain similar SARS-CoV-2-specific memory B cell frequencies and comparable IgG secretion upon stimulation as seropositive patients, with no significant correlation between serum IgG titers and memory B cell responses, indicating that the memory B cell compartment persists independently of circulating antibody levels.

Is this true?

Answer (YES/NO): YES